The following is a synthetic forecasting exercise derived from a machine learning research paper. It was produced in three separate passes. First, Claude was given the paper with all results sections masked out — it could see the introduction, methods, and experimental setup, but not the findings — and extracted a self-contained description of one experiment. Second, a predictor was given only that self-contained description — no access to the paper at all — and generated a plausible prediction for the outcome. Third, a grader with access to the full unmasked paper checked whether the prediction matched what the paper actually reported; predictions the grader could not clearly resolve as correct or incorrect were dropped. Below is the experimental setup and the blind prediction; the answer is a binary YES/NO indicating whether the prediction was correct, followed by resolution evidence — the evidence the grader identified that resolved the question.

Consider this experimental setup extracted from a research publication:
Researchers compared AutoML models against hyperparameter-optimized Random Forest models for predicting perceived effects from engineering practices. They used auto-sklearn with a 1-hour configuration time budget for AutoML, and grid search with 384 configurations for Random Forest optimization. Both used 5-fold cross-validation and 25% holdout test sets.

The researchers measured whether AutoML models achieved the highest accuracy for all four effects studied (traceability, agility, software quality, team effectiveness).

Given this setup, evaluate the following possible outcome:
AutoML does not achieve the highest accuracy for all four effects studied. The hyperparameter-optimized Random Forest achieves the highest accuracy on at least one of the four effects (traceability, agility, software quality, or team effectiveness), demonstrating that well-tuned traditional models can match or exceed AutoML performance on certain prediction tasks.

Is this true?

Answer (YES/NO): NO